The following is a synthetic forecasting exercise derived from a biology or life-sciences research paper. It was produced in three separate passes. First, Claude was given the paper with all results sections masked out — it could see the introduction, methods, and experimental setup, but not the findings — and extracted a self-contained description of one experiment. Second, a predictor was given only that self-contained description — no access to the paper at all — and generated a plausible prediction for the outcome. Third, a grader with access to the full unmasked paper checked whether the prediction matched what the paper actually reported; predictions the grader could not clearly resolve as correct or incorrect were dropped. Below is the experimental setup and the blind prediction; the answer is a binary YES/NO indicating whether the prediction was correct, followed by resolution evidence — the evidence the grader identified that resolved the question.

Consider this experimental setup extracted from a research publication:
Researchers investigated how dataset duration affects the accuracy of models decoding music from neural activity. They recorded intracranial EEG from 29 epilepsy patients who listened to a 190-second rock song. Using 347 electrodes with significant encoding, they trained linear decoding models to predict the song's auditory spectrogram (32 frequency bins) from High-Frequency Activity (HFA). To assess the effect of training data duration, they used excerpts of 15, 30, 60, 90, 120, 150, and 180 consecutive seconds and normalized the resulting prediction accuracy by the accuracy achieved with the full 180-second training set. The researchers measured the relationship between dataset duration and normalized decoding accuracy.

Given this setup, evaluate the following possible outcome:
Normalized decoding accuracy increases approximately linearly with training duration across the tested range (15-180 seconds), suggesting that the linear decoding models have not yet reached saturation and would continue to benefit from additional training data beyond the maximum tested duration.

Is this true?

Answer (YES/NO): NO